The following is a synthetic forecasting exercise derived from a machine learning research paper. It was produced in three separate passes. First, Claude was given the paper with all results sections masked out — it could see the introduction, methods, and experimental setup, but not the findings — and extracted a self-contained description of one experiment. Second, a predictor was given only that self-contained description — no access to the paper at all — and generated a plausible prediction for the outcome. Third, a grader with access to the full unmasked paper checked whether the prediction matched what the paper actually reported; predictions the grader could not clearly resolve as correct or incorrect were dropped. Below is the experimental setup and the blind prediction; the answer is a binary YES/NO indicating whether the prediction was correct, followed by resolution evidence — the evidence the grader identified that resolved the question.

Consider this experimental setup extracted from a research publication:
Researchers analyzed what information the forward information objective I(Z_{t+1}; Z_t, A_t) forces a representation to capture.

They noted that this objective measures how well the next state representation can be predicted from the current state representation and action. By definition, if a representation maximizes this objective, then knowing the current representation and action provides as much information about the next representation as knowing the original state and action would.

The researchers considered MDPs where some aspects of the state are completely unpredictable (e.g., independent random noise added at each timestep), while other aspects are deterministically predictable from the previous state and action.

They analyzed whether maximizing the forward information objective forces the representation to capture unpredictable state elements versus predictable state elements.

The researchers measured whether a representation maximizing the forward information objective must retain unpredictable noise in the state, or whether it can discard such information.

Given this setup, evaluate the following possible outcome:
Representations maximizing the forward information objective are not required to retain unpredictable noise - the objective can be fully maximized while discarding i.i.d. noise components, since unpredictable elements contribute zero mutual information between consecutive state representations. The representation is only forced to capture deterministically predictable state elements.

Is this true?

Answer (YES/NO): YES